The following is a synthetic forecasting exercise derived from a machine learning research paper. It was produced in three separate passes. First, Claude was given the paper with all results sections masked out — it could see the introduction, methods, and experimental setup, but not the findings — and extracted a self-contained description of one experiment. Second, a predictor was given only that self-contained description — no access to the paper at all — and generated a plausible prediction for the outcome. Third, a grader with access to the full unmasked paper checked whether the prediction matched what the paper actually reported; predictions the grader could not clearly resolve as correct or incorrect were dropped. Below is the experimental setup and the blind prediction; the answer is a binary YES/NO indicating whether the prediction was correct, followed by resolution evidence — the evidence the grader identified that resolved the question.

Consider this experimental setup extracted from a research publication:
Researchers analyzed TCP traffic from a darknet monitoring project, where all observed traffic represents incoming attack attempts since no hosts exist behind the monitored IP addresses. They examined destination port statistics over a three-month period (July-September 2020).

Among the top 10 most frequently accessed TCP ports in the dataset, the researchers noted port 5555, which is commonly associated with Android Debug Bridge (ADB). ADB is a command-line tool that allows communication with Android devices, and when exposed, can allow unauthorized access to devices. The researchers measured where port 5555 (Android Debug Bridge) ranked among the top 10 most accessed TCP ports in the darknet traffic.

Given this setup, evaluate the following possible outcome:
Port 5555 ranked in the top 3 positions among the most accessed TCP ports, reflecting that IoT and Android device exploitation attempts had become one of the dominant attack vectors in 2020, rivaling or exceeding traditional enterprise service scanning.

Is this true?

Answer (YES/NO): NO